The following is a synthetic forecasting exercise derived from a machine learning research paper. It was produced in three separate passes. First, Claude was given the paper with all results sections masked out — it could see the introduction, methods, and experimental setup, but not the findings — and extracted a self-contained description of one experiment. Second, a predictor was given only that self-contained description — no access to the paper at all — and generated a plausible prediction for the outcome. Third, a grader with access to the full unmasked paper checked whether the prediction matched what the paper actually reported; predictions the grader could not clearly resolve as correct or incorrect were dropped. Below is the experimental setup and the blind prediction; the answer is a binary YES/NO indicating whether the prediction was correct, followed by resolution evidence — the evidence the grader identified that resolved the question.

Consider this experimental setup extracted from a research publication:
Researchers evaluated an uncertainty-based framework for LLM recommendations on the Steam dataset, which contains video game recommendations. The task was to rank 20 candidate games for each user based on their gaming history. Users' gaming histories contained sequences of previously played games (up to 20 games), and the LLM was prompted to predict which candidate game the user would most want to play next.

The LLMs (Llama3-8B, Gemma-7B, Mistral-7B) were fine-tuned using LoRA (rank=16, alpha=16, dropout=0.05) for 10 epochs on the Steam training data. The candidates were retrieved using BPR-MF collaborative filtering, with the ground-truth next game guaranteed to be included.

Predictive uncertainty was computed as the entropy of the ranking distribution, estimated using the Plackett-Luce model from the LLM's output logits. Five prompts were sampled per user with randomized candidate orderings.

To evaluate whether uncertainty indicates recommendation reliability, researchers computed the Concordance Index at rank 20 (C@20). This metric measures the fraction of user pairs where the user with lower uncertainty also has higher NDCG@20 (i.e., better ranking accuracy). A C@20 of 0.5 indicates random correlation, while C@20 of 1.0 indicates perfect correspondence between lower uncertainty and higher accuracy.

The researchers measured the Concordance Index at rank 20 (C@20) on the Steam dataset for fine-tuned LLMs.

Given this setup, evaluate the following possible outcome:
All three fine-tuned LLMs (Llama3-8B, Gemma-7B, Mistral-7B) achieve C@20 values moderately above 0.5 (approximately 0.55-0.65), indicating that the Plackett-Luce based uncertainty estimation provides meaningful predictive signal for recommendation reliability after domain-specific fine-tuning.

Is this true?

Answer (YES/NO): NO